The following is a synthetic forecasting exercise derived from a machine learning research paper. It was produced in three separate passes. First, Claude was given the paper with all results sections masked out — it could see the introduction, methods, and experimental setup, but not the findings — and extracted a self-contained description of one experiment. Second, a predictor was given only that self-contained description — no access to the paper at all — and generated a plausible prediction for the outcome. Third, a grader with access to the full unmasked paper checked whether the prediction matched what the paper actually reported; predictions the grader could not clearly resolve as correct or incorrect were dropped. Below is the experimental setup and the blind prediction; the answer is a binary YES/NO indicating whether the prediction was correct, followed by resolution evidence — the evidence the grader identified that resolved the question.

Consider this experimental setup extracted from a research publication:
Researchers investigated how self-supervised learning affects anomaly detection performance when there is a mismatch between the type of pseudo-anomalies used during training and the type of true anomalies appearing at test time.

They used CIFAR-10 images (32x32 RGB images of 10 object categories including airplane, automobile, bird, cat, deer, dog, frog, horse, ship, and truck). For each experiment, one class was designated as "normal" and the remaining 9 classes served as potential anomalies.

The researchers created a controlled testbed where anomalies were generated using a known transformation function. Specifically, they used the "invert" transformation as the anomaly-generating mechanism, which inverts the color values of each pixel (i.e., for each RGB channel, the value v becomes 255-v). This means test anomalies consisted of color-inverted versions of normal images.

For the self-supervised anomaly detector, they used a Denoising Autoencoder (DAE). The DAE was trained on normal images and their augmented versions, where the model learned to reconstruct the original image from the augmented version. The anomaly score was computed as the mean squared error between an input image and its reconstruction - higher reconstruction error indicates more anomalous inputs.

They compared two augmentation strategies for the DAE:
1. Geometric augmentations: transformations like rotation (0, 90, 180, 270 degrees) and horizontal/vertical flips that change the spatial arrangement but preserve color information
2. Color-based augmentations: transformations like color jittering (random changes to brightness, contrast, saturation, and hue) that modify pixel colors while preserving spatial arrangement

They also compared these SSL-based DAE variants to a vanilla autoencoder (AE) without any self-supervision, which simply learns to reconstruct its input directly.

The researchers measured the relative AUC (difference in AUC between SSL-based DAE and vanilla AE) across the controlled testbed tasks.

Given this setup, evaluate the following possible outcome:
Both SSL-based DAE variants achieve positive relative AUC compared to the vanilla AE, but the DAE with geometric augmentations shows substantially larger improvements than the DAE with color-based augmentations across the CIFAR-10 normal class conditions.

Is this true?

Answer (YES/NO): NO